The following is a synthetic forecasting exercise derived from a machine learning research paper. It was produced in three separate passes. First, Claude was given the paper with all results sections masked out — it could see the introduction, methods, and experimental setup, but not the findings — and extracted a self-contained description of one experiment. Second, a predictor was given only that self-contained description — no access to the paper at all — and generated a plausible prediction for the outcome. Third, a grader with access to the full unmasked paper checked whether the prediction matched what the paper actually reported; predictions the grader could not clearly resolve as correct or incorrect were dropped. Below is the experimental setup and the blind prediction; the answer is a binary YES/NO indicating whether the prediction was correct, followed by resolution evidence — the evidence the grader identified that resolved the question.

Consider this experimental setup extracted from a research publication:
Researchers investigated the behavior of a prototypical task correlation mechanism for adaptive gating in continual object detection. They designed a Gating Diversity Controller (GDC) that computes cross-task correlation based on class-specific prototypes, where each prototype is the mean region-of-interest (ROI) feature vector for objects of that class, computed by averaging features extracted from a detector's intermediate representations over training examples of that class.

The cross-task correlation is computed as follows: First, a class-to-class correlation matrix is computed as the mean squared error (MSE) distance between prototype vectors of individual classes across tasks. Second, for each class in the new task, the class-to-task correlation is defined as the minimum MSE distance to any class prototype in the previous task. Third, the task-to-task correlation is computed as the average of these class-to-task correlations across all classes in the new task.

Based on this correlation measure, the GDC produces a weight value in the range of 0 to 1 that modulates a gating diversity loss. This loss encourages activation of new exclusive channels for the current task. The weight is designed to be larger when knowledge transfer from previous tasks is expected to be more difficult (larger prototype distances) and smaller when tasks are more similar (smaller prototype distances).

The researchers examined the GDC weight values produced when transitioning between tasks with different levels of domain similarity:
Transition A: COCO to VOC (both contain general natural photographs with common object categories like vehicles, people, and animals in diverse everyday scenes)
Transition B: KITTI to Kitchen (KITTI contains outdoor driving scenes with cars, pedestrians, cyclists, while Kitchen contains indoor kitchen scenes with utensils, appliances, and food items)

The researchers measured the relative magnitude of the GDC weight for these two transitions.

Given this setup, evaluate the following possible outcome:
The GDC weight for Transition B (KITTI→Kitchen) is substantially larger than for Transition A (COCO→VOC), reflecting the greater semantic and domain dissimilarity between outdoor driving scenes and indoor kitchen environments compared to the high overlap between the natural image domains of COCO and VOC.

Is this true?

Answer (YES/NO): YES